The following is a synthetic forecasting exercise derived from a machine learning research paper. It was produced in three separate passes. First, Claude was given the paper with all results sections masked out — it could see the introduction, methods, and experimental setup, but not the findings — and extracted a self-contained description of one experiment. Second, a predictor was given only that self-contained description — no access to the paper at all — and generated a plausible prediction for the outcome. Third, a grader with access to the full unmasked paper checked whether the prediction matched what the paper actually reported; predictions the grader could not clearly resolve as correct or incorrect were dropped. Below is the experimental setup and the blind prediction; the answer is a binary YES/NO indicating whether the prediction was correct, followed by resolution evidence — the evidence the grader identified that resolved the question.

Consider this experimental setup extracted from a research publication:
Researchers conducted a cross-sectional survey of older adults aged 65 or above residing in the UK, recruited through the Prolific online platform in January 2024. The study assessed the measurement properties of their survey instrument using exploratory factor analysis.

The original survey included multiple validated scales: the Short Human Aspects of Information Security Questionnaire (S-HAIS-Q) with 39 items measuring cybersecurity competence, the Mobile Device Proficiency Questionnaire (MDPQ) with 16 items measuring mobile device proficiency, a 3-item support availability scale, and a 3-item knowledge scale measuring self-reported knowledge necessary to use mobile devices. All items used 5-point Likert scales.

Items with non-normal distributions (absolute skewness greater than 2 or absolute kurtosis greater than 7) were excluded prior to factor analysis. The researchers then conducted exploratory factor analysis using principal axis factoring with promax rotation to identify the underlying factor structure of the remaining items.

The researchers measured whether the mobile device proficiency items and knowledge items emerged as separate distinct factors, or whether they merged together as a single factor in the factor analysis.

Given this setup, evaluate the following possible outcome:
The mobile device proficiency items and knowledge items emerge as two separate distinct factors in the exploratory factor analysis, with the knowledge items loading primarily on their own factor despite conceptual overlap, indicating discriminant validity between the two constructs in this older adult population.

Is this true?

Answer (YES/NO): NO